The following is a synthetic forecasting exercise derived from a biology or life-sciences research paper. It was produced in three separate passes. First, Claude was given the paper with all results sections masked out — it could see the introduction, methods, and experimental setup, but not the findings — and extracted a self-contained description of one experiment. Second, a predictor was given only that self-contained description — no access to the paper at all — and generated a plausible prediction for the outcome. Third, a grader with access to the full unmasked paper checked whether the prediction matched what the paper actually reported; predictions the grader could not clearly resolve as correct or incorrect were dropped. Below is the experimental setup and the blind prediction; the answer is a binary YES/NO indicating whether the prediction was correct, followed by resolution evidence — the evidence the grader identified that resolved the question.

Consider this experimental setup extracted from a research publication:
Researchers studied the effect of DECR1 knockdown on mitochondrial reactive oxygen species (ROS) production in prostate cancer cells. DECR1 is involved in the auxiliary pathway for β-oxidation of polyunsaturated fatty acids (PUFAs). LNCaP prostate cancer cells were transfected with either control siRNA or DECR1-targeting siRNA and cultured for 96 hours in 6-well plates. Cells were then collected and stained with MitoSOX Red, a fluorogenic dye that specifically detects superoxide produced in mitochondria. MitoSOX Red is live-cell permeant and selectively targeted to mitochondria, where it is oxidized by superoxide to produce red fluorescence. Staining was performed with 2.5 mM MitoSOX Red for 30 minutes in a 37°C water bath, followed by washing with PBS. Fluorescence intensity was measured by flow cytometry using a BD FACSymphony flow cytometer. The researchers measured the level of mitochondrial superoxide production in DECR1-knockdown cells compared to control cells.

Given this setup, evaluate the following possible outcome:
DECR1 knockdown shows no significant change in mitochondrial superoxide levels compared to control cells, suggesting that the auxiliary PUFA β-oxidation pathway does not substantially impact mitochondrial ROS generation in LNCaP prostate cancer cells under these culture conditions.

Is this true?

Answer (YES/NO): NO